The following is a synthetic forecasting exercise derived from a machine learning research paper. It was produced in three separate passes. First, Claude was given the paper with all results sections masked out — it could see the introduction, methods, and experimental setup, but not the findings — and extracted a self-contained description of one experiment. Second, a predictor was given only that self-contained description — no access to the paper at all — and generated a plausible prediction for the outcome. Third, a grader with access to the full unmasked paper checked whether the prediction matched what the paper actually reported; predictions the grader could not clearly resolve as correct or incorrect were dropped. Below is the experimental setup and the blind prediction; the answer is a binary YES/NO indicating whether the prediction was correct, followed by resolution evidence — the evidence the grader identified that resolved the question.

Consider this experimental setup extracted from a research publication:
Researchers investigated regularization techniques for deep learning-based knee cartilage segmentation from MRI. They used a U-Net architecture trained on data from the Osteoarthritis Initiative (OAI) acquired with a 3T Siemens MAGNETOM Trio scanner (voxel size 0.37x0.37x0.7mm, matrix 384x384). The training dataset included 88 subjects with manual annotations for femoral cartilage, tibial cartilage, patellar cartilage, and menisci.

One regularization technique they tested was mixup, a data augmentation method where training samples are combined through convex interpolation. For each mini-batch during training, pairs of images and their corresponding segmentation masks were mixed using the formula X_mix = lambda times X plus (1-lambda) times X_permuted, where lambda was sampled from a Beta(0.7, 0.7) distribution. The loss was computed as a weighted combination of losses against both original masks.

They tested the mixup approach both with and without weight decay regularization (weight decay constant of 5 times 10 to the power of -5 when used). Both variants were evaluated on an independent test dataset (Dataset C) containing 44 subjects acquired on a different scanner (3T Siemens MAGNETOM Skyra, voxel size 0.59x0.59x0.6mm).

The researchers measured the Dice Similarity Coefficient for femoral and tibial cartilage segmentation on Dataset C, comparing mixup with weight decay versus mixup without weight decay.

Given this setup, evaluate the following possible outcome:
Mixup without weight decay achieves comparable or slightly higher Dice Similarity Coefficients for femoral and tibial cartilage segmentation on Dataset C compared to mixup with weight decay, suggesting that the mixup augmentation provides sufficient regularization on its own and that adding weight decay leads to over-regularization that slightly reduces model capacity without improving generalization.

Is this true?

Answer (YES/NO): YES